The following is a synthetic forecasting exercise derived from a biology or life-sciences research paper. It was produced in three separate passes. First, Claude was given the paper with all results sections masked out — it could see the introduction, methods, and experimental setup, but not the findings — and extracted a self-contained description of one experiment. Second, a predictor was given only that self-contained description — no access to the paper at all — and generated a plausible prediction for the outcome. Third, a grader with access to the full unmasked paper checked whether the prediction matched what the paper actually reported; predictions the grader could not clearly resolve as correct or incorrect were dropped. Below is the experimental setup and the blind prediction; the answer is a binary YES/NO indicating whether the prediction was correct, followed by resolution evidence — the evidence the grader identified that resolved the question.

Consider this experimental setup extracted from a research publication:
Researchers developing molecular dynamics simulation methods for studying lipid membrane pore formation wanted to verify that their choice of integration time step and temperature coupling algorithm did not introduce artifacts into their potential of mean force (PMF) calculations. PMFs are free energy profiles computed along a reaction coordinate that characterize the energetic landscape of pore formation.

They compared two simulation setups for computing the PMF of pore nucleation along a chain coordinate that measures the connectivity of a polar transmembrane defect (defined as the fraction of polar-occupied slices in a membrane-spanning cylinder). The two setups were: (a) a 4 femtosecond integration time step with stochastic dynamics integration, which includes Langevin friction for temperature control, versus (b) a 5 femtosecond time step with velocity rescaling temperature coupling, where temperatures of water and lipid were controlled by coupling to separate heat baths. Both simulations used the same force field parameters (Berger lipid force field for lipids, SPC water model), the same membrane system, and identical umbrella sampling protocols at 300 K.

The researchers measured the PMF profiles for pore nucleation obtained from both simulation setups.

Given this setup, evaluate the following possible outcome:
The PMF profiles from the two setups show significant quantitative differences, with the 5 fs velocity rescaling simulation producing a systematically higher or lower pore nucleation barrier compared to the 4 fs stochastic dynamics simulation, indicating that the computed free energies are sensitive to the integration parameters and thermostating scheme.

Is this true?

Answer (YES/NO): NO